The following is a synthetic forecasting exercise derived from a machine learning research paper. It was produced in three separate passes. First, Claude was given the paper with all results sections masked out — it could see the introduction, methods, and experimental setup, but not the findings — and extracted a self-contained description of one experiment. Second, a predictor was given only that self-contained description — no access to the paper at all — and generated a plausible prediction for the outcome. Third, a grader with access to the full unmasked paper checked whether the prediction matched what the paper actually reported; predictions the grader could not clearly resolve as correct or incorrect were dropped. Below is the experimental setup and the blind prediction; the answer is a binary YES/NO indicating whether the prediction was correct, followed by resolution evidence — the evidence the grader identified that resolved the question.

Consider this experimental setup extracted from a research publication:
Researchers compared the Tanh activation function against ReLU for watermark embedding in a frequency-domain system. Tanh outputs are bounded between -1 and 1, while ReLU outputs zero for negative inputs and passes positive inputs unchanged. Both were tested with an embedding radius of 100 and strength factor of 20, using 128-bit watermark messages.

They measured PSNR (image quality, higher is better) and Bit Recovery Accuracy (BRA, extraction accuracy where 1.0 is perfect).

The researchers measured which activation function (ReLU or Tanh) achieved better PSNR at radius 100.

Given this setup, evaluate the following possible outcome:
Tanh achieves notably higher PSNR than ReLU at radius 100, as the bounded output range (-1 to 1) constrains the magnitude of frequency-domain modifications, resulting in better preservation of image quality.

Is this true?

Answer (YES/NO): NO